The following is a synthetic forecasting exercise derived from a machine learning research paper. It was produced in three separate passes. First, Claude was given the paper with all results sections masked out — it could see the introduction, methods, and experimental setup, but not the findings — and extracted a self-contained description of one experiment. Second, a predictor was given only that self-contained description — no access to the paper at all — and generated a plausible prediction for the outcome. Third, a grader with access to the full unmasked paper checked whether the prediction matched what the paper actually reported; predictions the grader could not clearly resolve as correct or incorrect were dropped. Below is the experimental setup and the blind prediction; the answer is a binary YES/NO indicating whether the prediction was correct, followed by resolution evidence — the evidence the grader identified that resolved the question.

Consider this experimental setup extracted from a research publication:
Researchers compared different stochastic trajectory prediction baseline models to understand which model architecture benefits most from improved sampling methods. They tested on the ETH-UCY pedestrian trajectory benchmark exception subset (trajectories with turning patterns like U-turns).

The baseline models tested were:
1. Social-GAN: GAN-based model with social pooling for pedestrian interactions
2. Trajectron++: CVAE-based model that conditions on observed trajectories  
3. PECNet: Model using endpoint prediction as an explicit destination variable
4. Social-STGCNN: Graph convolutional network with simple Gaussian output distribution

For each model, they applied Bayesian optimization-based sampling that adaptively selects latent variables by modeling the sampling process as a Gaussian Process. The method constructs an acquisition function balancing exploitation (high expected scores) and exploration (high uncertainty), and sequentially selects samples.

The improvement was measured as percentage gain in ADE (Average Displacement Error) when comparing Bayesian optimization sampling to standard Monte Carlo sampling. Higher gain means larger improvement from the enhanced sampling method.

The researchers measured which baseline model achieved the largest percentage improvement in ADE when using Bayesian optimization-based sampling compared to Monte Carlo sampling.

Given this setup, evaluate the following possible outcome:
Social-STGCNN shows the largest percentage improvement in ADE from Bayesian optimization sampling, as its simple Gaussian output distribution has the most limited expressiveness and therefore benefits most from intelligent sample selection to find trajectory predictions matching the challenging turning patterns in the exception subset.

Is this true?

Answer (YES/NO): YES